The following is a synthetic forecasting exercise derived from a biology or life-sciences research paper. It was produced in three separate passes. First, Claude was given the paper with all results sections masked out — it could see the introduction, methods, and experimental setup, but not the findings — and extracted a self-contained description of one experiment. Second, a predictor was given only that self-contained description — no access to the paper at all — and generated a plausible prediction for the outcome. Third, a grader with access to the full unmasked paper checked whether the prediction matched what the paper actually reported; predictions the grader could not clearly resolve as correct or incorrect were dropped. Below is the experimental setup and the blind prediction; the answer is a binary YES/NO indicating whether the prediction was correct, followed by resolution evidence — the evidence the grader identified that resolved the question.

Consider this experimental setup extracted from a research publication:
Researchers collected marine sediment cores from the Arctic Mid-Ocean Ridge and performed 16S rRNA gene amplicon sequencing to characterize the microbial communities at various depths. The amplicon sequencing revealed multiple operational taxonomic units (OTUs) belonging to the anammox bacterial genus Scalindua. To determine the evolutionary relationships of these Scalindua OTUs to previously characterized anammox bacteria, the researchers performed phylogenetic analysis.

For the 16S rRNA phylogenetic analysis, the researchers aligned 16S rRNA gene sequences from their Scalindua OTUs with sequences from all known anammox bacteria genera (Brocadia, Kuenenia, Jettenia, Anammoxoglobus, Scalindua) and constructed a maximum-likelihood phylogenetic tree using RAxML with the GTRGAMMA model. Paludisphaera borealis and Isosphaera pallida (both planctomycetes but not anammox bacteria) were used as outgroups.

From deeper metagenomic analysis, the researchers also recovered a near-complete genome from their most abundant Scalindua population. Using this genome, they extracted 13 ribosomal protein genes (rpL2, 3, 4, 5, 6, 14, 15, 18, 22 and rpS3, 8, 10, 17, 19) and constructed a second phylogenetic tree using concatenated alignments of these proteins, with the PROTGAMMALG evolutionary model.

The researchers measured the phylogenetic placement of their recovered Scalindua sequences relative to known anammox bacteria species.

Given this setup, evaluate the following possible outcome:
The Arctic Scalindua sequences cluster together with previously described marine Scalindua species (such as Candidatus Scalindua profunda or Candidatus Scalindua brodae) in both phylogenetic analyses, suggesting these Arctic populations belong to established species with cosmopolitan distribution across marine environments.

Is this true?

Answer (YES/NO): NO